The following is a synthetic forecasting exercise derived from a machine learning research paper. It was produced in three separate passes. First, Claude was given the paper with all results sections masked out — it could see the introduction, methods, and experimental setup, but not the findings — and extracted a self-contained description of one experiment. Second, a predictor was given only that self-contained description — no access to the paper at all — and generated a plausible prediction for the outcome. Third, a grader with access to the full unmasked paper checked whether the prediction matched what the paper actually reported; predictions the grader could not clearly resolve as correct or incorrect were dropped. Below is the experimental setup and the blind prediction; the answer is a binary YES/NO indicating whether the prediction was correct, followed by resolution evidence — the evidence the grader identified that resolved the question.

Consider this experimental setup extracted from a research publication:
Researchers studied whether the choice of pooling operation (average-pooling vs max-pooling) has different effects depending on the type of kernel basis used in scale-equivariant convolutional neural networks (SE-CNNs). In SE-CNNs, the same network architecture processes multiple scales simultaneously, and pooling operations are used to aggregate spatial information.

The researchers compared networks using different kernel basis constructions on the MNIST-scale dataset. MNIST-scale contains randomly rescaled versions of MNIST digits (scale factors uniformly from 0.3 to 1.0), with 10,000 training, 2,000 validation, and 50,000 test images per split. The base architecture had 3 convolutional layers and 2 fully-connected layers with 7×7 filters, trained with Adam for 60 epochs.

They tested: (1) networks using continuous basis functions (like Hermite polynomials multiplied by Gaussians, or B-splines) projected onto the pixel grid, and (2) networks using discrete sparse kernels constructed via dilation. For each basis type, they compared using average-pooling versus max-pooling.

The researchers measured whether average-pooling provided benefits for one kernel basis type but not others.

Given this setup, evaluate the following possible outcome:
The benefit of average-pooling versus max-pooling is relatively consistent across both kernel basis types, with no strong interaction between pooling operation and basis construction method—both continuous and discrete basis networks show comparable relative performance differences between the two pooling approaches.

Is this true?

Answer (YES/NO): NO